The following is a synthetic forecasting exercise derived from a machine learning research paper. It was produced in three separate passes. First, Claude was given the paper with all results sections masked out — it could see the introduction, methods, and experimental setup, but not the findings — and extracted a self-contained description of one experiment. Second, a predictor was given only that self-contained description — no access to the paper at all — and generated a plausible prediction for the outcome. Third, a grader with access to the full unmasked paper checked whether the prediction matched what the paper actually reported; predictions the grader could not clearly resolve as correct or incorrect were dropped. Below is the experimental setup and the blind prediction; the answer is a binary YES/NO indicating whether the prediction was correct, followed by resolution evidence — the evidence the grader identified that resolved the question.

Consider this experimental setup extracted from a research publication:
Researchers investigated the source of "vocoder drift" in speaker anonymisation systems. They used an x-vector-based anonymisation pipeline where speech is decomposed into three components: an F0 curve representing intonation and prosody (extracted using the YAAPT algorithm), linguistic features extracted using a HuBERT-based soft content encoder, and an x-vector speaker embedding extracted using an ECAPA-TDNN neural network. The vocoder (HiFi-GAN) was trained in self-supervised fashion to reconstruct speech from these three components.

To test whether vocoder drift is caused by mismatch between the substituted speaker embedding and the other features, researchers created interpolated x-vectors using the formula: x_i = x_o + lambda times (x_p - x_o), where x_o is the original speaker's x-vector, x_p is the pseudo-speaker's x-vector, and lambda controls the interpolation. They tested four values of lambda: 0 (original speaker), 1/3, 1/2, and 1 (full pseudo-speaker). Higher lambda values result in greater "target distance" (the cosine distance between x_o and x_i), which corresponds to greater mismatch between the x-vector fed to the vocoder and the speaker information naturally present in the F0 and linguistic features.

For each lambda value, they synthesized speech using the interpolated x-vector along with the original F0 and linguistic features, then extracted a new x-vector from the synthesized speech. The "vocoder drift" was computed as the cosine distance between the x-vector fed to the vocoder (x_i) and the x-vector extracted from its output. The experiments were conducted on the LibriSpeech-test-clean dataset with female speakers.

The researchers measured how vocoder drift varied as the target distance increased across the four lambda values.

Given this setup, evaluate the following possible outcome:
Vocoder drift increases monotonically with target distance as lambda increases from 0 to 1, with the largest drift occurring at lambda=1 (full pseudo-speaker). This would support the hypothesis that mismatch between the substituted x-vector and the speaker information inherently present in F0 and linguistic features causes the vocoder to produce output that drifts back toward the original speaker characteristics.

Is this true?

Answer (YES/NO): NO